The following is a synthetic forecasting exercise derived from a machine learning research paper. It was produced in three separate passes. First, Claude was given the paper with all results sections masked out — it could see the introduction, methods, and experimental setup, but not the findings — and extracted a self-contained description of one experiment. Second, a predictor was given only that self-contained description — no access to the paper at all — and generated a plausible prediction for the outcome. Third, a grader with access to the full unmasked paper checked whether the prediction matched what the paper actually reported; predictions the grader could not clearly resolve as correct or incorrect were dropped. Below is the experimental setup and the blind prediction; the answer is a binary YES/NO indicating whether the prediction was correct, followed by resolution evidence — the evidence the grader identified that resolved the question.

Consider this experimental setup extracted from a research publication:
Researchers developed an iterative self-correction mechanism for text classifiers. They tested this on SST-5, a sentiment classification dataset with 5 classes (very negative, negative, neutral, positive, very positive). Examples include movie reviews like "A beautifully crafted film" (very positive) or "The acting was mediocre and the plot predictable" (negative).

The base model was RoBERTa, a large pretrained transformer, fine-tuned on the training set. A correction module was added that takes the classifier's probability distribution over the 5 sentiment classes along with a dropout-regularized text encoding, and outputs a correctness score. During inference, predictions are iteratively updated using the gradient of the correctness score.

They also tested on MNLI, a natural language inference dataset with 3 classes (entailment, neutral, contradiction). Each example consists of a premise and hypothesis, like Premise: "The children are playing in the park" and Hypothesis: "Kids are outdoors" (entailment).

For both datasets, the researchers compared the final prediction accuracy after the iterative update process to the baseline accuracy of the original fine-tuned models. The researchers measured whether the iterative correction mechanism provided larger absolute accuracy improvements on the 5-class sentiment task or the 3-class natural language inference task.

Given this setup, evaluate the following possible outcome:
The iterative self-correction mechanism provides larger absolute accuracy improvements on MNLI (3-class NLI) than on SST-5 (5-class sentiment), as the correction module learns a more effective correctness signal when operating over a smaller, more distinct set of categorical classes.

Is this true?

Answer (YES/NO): NO